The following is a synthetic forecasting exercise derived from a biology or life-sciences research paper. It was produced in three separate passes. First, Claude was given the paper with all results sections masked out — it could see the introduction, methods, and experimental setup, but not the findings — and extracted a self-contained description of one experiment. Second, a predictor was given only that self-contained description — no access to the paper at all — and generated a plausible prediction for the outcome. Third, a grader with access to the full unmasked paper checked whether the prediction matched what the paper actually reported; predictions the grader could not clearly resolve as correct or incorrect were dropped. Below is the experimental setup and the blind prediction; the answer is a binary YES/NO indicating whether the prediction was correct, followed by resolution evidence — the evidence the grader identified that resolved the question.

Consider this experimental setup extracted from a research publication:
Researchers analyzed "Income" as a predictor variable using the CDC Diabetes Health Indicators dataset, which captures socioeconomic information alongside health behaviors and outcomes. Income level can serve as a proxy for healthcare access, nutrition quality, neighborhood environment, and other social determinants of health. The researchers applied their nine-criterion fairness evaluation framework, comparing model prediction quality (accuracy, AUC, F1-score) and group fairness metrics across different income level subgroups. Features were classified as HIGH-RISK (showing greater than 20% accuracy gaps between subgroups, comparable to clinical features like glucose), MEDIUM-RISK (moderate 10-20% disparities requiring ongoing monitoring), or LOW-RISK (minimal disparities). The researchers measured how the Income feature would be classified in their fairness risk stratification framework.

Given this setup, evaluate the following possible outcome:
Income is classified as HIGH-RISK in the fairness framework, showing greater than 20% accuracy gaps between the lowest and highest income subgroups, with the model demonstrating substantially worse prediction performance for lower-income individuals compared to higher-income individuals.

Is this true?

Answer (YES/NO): NO